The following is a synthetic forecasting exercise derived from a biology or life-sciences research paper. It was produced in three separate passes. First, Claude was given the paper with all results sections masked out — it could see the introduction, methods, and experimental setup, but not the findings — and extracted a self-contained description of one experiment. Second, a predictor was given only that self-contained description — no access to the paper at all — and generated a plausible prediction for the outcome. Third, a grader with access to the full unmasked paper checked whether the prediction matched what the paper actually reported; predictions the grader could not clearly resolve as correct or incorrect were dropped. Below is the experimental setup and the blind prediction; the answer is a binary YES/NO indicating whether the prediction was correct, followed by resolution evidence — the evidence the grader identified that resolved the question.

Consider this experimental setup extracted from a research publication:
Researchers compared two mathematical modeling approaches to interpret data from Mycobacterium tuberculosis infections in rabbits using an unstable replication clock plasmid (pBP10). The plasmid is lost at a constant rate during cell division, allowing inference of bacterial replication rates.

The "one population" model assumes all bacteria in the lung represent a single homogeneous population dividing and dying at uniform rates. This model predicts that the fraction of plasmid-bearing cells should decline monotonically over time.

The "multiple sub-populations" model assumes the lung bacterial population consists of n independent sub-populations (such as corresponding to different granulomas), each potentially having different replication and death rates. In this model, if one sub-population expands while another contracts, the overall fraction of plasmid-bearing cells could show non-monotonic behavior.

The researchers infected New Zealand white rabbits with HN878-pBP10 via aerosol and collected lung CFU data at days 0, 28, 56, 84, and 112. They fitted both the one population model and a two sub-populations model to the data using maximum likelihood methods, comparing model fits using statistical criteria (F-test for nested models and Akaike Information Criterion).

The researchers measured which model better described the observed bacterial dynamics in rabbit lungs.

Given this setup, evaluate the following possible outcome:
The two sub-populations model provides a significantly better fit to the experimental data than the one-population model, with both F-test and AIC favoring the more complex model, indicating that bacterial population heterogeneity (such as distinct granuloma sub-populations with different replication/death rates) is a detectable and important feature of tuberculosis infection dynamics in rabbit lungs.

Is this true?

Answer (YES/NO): YES